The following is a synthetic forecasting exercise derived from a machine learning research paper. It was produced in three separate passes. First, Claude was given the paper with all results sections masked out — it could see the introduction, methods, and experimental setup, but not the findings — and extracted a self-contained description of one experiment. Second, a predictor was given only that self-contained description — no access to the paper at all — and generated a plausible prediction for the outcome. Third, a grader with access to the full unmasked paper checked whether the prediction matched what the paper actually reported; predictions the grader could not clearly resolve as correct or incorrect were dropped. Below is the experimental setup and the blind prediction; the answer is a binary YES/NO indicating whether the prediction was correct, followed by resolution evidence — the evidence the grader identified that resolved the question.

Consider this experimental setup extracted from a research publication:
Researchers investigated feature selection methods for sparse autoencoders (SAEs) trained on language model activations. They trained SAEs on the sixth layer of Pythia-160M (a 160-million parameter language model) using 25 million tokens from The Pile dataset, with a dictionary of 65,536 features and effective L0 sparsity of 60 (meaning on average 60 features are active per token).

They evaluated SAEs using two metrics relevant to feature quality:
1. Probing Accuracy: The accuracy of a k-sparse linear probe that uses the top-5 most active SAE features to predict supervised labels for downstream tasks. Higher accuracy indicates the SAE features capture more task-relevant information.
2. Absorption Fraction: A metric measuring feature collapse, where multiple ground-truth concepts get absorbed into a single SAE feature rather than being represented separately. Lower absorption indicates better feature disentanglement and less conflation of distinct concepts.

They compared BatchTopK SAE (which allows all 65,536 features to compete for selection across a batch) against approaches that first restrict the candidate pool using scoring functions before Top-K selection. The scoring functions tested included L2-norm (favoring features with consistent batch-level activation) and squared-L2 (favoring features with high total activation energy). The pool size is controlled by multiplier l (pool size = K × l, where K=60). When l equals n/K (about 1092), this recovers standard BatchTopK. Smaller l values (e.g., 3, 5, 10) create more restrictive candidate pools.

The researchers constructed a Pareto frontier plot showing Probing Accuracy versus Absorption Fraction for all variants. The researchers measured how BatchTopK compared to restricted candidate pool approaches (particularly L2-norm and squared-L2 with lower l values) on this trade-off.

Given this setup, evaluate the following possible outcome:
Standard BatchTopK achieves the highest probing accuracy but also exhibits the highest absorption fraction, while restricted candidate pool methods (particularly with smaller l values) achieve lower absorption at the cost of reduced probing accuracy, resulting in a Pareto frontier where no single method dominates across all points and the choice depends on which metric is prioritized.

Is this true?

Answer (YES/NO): NO